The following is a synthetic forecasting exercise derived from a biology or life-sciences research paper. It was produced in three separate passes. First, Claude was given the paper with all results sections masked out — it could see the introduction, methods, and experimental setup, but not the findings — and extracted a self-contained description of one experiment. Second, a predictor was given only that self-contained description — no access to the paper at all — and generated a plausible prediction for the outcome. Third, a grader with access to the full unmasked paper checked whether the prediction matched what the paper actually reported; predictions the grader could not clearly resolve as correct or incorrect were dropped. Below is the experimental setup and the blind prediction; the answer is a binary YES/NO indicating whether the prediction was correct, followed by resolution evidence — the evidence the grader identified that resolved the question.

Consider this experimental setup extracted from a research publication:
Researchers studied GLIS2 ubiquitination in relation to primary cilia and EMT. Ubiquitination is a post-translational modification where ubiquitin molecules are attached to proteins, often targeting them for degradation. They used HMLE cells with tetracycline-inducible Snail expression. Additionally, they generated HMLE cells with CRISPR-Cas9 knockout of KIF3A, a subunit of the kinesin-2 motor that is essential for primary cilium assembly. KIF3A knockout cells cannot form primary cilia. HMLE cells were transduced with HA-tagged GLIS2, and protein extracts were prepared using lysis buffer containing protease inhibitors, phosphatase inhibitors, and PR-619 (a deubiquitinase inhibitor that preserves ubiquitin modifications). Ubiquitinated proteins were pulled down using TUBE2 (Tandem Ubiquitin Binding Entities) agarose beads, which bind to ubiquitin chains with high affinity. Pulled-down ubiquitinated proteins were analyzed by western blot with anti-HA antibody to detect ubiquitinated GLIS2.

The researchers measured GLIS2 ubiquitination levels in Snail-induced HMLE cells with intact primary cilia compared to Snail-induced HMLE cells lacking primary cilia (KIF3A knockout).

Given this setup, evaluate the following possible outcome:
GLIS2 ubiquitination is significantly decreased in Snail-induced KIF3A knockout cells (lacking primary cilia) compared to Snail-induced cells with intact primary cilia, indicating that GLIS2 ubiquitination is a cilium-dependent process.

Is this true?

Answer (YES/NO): YES